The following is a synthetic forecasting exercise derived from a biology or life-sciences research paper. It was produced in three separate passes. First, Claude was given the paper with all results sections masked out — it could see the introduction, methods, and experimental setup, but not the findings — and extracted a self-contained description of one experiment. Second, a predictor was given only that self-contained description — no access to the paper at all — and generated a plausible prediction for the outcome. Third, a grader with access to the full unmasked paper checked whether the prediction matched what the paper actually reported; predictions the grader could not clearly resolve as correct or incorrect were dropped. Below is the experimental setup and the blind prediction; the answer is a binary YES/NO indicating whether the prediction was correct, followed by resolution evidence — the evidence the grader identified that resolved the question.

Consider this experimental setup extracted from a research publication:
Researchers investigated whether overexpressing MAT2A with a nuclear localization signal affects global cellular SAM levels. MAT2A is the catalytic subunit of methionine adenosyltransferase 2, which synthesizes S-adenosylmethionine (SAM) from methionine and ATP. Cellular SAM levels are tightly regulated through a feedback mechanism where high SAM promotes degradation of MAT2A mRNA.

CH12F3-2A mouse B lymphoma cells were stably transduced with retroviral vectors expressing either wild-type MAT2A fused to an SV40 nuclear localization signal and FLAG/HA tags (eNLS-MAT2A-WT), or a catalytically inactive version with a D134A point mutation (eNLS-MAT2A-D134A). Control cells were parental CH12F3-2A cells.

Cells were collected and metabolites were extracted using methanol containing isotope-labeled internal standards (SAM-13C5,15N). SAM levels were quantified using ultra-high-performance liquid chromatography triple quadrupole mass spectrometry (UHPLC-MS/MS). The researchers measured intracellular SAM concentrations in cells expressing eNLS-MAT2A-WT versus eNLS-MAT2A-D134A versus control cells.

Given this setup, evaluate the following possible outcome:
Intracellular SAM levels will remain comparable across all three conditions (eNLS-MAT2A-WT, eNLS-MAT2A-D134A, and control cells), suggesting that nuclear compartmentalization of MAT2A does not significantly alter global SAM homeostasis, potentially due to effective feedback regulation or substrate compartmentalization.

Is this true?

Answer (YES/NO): NO